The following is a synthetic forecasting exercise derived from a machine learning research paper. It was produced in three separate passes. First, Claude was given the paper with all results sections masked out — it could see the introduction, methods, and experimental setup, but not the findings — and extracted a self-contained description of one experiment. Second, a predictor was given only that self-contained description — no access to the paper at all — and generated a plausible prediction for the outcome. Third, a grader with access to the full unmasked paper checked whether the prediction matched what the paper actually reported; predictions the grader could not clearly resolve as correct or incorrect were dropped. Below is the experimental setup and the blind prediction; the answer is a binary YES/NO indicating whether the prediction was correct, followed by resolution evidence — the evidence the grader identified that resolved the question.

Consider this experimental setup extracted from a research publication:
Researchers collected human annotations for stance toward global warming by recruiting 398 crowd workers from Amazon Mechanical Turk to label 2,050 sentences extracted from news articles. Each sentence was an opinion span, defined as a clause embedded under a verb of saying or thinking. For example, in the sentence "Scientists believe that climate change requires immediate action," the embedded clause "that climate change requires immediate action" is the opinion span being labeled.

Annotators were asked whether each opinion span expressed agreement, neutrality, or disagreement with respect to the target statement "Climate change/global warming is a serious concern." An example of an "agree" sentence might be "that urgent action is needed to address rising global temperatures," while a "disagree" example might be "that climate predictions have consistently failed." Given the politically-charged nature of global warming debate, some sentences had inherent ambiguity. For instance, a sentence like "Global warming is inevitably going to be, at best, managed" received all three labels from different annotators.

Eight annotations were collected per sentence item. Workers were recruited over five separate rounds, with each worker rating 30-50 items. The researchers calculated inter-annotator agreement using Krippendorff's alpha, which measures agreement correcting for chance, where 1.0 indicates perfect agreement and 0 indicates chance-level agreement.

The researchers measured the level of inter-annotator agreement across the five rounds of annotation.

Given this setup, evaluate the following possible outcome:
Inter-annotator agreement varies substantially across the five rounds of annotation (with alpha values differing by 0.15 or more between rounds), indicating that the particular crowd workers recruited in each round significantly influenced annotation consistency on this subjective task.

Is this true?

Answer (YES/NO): NO